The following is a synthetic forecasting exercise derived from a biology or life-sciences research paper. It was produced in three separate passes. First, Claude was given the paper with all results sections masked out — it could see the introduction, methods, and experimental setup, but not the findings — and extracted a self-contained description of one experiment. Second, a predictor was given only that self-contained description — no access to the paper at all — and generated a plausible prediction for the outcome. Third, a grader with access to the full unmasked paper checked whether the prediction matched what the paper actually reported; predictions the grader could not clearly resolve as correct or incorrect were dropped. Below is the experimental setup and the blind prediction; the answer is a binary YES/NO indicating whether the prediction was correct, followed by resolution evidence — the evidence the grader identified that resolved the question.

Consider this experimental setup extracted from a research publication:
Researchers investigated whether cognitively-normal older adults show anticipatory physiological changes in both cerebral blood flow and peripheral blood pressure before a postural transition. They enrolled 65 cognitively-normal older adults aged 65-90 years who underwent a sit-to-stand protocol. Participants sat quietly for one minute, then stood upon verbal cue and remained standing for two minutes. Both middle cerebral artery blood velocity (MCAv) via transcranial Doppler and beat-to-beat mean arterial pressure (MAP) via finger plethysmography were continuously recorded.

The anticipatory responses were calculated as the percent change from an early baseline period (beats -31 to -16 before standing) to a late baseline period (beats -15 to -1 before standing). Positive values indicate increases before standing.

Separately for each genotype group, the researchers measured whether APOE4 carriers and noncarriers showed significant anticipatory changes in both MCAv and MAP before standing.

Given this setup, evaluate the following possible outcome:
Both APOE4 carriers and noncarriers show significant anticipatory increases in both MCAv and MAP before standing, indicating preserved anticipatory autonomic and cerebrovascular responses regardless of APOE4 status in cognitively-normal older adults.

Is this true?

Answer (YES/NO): NO